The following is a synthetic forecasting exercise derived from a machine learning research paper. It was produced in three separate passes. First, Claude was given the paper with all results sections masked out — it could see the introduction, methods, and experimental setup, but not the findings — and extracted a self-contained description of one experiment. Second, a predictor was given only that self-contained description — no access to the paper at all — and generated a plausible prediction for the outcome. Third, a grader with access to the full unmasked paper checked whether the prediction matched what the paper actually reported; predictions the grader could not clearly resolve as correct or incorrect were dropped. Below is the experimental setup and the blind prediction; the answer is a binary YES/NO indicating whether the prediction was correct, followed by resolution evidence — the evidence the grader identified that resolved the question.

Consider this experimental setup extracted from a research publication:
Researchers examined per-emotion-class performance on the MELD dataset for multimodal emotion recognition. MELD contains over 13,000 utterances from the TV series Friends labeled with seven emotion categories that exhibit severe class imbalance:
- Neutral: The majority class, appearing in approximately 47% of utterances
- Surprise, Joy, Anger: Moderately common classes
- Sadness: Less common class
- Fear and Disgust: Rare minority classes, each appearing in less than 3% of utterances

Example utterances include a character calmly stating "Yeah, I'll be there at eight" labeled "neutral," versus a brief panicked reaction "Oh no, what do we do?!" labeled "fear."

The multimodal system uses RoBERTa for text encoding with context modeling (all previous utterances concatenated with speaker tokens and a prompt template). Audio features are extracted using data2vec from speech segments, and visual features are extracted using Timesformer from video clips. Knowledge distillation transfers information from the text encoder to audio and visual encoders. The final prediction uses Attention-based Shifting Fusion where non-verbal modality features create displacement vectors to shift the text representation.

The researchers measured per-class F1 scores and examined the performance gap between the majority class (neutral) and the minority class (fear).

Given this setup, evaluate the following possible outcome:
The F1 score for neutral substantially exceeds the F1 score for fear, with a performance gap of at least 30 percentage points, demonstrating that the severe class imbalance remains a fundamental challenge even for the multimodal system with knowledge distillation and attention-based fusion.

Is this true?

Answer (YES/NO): YES